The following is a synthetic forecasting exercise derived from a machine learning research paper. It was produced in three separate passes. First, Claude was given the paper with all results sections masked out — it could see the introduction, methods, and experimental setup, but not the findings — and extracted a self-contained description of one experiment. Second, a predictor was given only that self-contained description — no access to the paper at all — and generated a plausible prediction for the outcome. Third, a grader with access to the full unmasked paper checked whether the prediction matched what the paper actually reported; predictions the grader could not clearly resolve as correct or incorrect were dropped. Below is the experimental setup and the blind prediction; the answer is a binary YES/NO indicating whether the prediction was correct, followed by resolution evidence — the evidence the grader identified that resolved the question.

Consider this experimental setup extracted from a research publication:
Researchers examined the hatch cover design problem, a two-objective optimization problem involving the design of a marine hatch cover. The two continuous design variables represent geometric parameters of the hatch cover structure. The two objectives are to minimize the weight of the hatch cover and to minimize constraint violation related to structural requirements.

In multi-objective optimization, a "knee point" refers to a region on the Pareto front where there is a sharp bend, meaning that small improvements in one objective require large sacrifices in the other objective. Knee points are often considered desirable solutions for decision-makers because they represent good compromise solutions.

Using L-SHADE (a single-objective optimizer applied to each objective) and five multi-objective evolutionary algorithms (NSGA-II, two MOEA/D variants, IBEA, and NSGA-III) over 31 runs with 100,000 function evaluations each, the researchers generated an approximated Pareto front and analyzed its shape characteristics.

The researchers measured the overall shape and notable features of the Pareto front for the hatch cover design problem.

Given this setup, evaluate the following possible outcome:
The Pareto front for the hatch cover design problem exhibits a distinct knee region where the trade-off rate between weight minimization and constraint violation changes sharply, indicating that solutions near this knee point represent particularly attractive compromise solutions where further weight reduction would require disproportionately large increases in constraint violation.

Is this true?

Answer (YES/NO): YES